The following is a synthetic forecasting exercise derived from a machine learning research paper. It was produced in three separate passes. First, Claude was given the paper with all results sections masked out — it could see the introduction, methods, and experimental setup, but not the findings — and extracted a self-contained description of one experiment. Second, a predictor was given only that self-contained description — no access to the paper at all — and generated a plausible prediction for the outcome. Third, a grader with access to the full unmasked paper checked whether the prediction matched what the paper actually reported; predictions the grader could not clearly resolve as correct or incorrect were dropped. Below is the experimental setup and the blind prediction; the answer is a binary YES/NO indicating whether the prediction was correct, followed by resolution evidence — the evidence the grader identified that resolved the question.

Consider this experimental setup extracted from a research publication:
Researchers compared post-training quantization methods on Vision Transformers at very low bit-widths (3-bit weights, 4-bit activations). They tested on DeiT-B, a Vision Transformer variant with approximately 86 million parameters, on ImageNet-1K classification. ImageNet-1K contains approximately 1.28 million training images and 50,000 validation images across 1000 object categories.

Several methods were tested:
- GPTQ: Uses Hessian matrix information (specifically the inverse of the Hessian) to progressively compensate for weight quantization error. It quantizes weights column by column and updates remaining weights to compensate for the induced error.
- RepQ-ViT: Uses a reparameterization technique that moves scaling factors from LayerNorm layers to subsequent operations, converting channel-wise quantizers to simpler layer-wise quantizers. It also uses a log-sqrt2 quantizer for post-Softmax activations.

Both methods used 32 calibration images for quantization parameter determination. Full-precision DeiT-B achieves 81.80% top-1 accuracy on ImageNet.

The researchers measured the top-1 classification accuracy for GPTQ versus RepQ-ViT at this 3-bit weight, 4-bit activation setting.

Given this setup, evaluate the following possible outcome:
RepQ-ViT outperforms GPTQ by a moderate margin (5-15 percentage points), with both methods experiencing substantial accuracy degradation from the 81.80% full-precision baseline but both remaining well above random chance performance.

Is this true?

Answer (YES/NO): NO